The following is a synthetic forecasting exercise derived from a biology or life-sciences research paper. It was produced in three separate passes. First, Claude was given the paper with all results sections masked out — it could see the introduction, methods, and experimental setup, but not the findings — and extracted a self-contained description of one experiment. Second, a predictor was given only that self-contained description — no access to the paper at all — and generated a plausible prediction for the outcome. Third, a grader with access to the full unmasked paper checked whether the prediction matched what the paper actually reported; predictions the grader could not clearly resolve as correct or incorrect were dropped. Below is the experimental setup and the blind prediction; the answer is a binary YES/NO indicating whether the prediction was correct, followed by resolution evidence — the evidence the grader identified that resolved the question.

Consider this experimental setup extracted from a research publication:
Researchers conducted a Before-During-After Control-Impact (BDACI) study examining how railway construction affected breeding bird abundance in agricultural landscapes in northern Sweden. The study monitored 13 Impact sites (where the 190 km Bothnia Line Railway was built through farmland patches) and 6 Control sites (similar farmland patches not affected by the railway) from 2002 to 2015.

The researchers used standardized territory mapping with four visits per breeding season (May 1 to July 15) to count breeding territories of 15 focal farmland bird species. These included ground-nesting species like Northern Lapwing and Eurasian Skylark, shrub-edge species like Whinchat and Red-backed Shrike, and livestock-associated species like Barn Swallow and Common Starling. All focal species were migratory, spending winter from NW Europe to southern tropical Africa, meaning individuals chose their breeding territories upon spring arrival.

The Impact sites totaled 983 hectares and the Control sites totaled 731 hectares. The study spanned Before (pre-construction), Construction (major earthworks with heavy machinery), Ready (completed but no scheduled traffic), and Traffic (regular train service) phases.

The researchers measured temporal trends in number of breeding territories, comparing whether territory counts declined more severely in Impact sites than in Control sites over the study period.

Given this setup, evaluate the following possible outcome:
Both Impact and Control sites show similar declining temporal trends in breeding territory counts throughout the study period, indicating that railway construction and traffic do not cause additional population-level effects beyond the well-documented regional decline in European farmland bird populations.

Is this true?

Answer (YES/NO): YES